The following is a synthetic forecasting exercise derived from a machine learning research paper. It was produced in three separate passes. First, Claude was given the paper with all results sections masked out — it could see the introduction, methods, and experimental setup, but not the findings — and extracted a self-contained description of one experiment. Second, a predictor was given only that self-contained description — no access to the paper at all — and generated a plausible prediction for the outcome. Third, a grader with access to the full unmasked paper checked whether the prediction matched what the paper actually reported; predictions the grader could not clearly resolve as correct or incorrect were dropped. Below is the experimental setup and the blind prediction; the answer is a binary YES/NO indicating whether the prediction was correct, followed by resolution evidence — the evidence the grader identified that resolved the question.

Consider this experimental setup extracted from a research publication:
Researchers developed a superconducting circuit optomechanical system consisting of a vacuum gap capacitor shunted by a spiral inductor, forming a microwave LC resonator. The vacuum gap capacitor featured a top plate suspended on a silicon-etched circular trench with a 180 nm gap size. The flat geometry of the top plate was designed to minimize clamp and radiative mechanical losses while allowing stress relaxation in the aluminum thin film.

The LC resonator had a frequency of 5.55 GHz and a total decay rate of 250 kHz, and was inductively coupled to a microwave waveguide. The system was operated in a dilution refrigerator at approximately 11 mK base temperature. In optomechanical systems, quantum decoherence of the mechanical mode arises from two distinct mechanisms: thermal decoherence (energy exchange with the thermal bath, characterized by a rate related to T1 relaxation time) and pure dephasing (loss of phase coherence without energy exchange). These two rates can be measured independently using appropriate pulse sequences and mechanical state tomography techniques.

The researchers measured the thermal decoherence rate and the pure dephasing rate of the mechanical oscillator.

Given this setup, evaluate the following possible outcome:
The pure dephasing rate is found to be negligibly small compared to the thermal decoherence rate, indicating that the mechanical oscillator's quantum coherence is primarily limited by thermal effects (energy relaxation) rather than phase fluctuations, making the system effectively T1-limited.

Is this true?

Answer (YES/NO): YES